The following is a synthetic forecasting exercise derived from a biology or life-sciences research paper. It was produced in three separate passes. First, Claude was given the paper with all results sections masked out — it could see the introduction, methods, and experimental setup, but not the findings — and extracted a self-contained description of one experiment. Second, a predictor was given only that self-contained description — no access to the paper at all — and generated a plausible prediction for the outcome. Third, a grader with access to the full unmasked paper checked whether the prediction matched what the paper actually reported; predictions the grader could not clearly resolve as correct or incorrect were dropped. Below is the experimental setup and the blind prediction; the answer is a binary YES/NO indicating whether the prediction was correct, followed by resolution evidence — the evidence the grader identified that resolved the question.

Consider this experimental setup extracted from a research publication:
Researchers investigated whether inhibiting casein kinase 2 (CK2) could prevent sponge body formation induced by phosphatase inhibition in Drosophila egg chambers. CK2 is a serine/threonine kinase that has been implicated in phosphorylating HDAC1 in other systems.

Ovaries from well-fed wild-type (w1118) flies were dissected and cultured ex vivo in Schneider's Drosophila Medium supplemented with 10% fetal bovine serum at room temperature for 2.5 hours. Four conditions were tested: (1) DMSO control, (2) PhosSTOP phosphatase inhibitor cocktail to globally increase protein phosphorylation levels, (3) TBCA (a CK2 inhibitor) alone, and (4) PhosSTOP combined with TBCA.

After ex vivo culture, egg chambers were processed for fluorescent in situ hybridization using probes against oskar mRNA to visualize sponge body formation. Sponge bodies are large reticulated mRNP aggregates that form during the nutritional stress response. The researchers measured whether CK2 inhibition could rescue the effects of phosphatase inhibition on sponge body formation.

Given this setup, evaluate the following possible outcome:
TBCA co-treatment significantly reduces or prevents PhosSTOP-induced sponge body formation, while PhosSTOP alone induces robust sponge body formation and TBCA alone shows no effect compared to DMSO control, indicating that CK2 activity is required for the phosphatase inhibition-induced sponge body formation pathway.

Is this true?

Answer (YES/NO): NO